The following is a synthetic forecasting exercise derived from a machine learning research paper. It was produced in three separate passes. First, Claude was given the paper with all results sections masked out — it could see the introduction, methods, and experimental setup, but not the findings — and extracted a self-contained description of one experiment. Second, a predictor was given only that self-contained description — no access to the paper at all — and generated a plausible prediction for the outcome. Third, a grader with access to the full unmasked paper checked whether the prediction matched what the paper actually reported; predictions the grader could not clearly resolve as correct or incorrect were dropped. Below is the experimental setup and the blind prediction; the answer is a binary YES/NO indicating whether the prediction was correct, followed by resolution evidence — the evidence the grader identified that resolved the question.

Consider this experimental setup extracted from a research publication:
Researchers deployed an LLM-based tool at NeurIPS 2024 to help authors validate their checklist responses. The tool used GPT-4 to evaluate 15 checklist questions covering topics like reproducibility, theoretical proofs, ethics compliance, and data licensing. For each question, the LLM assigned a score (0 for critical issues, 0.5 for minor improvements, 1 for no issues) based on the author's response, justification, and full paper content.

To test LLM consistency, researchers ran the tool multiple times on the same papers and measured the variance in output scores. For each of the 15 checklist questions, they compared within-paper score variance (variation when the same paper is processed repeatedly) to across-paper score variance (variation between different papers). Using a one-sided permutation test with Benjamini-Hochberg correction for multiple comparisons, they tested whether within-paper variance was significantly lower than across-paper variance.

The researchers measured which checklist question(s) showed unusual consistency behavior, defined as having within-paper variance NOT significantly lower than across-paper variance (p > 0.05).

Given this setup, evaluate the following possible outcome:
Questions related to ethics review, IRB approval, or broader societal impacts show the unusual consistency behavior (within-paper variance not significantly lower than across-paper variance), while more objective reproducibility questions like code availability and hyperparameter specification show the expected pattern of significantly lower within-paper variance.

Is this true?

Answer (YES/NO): NO